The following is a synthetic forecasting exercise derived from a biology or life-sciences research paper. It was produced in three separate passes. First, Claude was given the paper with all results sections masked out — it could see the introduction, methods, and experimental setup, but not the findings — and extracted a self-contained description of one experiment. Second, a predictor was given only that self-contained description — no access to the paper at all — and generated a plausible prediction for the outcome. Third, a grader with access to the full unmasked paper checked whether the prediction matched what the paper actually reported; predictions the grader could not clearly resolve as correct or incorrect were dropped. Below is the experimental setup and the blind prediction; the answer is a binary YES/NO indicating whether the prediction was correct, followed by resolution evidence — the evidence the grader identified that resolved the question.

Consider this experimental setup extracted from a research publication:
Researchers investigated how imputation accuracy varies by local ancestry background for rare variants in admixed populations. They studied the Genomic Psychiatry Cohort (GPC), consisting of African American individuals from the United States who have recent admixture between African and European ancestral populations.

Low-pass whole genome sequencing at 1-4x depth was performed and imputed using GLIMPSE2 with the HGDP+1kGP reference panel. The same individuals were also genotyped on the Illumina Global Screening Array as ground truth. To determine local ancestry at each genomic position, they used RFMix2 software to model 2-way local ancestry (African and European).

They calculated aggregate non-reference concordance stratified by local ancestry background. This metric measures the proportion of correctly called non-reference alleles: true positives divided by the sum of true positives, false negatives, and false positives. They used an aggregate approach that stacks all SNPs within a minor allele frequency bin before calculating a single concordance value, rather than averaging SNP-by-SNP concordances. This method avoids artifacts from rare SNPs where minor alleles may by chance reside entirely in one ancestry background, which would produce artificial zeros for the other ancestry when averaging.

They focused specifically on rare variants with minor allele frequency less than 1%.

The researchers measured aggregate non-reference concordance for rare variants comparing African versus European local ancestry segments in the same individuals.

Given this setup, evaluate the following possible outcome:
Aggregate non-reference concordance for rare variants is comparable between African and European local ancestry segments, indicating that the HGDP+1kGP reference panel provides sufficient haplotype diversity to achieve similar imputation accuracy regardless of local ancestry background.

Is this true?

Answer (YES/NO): NO